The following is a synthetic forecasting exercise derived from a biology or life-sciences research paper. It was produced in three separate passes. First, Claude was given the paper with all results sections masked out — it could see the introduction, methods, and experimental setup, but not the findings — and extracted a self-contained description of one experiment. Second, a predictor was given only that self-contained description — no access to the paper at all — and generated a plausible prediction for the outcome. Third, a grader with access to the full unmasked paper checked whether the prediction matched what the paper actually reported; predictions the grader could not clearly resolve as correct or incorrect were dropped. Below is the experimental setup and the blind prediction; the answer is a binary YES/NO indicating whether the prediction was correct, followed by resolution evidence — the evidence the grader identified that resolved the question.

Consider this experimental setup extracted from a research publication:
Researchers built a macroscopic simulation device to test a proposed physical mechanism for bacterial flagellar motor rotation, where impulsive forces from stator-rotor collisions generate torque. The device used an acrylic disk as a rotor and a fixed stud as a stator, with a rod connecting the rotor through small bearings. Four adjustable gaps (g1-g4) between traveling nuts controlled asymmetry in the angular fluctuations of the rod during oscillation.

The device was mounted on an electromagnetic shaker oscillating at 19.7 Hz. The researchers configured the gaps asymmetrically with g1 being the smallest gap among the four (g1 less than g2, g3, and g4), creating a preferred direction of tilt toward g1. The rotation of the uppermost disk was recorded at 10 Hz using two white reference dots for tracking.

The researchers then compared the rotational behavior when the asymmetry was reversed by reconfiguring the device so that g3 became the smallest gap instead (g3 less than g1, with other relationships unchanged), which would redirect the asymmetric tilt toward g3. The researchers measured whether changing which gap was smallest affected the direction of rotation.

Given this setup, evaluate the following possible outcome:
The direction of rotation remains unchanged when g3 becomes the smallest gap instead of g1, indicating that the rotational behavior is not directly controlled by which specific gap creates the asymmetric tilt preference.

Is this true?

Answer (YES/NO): NO